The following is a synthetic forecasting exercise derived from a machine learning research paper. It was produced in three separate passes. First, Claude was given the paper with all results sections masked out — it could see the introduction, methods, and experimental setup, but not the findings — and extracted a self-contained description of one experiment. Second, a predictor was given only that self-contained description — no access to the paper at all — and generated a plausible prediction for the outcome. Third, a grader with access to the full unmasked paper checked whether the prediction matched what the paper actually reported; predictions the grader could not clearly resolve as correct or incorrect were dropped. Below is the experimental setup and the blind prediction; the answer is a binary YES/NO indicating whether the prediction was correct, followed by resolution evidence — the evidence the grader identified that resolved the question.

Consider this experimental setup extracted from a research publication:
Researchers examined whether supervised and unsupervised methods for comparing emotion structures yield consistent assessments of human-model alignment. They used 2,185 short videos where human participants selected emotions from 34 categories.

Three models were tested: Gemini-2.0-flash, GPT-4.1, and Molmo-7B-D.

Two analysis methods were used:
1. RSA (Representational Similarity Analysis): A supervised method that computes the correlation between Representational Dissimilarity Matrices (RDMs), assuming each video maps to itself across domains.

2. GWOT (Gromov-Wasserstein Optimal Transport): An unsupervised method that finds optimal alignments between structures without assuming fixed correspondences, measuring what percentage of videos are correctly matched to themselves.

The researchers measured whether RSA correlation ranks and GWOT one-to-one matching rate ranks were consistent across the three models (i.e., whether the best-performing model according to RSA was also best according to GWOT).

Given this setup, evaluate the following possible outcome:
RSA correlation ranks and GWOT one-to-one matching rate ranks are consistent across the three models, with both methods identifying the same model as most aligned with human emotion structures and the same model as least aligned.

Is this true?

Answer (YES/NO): YES